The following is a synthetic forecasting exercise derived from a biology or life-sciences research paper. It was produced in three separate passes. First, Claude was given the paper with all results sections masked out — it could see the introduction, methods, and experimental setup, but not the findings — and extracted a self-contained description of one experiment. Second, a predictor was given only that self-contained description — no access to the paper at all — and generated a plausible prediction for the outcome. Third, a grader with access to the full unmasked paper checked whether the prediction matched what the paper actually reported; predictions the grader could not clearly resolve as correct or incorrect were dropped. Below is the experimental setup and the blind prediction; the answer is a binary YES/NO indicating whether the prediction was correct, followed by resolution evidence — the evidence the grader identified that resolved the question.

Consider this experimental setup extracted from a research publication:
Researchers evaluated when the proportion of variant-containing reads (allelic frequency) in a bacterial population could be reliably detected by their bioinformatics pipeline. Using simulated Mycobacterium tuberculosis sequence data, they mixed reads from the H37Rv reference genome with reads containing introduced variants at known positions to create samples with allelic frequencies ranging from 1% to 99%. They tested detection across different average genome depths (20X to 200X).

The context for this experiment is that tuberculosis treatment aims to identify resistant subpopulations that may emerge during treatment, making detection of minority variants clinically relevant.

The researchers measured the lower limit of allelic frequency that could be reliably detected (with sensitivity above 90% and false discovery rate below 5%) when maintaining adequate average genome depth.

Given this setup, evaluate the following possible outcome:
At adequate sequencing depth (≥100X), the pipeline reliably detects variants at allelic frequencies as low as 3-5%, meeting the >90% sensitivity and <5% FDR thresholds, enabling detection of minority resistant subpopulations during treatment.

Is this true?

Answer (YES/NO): NO